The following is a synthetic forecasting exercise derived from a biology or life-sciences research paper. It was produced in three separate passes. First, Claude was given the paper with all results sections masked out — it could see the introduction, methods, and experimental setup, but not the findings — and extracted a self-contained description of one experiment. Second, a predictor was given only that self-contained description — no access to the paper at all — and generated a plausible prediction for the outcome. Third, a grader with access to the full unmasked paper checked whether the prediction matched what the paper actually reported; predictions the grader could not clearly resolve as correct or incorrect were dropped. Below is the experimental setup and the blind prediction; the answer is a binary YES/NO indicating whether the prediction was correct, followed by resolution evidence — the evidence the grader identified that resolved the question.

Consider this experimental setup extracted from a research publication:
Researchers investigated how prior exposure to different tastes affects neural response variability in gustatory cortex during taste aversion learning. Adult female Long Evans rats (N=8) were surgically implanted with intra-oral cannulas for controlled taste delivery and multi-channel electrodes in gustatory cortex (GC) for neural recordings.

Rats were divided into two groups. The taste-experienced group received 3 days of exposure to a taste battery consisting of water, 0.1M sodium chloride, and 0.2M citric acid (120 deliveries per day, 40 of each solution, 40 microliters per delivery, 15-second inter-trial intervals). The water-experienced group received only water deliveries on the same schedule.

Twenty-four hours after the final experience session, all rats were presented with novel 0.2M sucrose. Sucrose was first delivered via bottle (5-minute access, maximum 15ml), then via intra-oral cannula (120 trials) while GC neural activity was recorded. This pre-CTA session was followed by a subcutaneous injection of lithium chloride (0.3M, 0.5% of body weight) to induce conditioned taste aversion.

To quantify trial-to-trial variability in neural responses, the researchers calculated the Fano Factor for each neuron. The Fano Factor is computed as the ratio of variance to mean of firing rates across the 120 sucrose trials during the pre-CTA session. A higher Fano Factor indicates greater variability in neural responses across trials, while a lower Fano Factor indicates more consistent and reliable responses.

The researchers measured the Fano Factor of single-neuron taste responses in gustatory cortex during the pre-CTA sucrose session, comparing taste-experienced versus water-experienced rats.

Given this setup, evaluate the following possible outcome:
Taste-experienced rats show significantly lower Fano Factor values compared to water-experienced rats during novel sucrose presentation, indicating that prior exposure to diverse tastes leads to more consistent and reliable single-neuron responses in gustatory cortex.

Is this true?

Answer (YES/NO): YES